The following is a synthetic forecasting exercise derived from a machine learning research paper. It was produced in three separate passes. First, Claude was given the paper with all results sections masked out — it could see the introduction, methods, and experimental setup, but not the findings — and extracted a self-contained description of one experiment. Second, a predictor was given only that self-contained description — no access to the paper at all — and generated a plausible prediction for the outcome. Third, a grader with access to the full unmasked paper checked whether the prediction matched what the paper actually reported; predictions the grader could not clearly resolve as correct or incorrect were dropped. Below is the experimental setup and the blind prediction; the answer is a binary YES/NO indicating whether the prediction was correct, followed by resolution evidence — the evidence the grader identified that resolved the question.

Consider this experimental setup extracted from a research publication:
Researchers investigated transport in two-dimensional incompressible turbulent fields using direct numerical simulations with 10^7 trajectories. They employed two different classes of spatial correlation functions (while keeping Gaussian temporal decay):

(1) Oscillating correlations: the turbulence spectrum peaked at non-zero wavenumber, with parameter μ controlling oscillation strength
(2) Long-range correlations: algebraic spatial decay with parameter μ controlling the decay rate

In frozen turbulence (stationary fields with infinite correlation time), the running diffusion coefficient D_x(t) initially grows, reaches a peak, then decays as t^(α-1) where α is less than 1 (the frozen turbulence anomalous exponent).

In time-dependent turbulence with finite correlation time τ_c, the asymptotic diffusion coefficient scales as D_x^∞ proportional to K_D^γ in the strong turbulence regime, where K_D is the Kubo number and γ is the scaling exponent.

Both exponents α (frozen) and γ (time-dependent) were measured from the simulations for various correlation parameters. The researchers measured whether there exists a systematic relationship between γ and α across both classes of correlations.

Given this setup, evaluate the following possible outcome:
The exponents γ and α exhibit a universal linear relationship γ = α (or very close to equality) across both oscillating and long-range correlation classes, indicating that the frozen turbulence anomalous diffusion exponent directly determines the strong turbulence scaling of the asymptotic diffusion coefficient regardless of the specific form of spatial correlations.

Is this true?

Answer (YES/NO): NO